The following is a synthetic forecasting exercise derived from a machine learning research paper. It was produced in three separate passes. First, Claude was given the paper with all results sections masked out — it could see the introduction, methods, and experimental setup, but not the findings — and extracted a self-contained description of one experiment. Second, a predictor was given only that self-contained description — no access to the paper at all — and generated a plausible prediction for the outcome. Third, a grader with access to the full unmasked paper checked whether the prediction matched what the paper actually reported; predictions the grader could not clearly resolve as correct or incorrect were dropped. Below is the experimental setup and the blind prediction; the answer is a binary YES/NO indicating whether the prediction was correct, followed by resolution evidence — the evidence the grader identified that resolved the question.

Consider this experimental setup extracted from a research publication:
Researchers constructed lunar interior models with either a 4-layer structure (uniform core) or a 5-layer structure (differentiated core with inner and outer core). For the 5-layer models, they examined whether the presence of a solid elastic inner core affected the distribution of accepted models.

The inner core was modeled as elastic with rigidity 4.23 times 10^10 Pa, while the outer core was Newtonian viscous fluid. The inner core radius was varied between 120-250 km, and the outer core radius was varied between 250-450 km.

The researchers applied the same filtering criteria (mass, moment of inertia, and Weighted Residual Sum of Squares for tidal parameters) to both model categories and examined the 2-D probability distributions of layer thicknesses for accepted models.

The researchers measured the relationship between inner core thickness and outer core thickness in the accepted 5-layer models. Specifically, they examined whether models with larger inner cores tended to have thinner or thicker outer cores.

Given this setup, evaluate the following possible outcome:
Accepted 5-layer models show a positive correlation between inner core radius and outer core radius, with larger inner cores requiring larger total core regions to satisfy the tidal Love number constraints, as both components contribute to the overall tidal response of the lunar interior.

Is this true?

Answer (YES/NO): NO